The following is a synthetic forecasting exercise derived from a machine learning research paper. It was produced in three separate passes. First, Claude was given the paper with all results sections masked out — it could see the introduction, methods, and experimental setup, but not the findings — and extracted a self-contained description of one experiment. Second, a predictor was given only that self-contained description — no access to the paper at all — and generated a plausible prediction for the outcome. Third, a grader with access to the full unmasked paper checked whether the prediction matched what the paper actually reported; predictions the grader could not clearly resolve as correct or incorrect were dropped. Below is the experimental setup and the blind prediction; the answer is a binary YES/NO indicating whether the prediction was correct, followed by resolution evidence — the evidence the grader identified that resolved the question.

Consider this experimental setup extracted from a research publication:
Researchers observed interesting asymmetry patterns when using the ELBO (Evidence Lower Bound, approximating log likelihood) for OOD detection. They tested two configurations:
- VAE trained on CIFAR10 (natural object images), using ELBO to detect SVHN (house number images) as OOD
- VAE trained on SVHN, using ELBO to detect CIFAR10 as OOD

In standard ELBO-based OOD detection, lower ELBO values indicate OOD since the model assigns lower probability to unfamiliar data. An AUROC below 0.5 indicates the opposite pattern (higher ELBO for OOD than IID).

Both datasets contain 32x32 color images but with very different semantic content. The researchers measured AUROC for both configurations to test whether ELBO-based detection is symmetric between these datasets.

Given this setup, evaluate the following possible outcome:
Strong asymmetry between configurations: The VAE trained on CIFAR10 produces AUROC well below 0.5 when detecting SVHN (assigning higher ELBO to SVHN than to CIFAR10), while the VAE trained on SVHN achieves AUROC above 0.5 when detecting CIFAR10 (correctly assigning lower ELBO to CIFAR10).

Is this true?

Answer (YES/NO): YES